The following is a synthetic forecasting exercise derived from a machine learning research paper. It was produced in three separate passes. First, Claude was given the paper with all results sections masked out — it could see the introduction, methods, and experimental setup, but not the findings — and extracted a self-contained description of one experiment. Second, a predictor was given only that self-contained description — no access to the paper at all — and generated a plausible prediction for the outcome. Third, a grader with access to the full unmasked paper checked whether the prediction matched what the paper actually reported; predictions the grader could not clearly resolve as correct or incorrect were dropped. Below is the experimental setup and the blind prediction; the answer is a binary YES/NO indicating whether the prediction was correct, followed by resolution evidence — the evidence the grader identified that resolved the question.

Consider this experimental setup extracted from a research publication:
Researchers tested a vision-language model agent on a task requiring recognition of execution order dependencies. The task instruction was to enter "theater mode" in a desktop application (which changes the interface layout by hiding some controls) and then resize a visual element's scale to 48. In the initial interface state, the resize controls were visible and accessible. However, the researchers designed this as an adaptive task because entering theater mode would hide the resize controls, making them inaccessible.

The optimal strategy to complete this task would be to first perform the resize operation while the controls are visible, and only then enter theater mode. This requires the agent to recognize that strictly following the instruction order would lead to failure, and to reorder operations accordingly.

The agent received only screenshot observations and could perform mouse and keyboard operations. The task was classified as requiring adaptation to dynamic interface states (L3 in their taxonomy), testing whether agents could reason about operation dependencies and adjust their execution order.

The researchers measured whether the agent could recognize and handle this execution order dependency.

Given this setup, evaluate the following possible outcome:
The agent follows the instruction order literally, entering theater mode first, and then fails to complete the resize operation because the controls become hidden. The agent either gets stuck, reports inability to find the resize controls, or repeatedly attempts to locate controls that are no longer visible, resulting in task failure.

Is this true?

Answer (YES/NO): YES